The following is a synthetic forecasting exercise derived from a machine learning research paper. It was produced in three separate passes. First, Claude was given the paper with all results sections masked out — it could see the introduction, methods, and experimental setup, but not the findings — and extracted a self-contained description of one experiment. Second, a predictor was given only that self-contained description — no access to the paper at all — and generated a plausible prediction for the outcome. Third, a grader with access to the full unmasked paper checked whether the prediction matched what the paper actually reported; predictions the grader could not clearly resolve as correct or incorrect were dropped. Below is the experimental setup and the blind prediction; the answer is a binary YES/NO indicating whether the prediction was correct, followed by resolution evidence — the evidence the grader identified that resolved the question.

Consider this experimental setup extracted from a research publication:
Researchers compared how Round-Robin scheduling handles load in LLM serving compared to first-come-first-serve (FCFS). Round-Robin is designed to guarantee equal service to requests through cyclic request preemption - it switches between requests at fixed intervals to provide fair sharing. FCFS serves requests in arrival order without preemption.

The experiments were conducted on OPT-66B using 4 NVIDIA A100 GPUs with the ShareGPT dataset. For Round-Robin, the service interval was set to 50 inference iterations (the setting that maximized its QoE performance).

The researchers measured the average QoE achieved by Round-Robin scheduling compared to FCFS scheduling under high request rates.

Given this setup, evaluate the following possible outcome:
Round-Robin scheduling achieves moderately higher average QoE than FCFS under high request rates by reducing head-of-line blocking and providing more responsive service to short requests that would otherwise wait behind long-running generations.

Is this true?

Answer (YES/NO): NO